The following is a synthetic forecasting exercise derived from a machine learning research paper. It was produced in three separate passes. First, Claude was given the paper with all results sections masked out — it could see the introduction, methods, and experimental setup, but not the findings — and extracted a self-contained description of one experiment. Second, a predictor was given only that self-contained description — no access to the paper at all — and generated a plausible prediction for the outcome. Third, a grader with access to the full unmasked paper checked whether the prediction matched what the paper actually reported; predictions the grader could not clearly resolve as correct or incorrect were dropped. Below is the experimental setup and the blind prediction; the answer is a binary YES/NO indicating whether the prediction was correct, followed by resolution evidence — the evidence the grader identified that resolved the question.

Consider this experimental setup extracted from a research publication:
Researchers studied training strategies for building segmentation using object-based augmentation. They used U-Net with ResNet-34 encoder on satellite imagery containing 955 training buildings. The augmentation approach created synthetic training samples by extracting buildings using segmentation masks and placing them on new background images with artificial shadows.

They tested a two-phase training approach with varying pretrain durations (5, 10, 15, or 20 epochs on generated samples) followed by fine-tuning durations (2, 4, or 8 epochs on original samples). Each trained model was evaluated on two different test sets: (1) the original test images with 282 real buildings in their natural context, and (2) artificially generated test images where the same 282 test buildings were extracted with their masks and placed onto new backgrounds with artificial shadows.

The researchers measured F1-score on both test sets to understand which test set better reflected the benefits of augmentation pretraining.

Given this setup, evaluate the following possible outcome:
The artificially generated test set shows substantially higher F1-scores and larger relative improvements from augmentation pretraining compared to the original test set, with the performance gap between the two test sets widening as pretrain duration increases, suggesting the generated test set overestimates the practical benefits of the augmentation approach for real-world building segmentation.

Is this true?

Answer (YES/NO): NO